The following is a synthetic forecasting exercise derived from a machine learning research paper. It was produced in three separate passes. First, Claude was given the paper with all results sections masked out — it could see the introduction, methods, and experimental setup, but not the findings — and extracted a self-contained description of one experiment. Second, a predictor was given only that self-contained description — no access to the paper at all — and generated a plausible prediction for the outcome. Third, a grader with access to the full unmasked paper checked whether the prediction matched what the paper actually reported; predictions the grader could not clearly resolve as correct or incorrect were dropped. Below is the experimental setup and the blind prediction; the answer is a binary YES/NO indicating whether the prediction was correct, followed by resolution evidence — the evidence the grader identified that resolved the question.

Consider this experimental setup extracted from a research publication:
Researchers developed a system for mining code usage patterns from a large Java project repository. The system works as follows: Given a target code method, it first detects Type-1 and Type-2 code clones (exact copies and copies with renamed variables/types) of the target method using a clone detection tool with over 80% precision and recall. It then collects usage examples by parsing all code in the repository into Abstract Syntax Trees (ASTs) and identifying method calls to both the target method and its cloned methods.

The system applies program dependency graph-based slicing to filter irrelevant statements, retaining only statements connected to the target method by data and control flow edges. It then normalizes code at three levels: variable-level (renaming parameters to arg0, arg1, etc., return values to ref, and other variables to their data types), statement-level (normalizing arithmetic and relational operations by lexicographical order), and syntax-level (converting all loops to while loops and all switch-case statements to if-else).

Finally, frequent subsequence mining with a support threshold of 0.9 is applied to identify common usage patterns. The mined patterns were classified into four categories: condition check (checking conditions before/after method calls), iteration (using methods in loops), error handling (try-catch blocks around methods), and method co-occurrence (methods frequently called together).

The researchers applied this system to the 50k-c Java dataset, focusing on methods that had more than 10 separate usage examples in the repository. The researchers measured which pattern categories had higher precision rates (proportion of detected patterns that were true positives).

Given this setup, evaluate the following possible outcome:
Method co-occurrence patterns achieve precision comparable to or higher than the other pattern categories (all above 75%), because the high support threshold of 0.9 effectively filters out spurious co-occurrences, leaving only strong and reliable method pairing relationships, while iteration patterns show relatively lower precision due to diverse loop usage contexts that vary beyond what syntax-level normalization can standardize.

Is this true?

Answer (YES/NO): NO